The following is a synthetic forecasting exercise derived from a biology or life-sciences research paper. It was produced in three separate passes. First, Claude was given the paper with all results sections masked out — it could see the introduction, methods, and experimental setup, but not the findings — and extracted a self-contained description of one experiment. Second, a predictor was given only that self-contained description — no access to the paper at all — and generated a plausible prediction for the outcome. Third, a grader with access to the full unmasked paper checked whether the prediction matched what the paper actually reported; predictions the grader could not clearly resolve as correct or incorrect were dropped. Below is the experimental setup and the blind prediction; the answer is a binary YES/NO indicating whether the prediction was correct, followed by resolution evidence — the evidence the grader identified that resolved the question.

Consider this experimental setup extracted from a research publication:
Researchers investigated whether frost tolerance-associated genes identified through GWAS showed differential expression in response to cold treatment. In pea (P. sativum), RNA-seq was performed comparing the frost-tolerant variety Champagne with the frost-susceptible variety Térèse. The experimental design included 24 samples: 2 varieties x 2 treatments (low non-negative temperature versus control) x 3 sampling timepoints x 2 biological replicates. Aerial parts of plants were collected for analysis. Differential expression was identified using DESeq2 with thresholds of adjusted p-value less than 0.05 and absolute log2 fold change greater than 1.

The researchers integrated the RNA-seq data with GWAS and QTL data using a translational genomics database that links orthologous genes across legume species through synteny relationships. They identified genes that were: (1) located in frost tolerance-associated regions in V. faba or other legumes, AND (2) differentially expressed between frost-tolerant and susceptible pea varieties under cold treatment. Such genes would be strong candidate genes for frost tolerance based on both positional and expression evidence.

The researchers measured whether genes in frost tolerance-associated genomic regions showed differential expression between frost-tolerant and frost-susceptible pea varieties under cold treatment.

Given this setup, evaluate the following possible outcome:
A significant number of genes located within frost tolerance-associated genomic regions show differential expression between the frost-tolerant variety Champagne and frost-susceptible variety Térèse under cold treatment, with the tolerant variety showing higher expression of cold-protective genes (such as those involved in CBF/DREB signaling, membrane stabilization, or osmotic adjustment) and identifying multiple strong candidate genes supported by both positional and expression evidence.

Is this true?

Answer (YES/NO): YES